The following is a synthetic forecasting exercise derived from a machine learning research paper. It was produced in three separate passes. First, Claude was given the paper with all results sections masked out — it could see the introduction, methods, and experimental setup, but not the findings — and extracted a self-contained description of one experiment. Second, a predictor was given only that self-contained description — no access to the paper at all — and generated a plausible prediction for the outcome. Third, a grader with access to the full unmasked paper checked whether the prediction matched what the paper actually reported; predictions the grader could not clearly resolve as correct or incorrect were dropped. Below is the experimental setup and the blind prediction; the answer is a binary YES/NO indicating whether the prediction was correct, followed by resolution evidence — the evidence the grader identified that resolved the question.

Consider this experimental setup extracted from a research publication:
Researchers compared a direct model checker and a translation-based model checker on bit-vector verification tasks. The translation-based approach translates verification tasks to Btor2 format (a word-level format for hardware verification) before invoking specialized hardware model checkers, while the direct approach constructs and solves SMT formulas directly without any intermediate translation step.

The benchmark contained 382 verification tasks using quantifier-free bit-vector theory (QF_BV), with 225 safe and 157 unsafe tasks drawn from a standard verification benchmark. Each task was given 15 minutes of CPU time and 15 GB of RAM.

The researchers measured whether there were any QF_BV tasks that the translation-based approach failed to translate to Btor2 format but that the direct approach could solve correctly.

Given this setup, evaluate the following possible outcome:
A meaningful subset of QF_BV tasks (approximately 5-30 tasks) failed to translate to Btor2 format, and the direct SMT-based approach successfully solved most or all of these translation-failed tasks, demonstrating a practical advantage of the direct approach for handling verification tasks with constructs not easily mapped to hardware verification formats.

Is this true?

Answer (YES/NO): YES